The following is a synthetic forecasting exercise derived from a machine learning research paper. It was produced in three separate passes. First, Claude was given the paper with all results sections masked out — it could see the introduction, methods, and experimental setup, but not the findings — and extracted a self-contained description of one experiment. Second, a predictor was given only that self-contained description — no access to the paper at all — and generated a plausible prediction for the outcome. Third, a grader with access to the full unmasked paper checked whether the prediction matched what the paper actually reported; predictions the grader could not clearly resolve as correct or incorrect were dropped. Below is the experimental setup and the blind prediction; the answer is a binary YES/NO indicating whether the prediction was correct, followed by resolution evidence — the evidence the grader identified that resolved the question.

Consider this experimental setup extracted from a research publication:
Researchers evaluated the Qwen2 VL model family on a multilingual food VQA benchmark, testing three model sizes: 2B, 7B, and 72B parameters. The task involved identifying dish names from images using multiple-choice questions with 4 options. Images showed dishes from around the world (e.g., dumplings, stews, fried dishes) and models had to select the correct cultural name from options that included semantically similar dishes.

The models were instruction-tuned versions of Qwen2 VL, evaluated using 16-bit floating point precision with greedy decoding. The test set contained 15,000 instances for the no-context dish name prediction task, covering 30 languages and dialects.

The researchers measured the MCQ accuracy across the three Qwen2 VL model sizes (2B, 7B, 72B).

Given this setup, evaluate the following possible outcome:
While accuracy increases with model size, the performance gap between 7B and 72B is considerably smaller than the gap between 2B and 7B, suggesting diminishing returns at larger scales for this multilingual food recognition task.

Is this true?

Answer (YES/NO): YES